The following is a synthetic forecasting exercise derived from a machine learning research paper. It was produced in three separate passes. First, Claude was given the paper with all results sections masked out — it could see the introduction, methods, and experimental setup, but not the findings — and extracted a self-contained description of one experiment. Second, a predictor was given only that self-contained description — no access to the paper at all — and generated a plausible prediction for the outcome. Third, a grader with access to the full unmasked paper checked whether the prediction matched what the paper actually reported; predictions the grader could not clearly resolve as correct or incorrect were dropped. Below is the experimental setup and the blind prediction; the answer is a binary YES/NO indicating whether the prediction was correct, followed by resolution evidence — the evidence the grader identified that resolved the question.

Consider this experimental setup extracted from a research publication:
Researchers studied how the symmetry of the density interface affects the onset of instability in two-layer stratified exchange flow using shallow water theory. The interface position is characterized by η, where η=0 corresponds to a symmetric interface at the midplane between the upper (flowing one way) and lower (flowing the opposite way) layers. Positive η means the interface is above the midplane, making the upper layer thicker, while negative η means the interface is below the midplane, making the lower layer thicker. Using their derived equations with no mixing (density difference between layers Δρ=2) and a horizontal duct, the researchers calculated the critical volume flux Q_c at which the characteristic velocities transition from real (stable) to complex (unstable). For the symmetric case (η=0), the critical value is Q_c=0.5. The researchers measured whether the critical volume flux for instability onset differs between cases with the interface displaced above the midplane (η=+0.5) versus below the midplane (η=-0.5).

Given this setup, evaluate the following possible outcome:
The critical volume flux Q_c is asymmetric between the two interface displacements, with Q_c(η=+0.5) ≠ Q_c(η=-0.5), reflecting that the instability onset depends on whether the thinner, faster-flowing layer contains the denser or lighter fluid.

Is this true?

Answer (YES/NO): NO